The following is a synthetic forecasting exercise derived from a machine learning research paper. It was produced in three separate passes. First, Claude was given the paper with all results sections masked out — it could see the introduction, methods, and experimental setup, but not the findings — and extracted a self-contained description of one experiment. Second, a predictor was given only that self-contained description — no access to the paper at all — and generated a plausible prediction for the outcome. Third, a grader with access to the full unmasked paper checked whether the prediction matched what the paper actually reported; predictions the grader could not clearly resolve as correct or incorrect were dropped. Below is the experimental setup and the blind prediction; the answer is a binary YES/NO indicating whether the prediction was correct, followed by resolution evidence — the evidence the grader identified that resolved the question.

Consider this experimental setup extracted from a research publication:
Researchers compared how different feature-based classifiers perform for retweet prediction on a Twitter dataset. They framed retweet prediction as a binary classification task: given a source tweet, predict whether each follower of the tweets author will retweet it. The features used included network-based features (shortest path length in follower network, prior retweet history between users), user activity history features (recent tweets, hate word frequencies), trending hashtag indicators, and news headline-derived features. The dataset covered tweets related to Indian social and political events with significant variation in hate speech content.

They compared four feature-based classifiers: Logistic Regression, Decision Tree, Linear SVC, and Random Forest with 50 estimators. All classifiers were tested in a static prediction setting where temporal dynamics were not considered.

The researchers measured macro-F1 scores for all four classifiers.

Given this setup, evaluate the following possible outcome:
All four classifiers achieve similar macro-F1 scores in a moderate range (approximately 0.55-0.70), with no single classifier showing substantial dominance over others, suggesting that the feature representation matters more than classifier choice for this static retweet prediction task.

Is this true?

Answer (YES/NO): NO